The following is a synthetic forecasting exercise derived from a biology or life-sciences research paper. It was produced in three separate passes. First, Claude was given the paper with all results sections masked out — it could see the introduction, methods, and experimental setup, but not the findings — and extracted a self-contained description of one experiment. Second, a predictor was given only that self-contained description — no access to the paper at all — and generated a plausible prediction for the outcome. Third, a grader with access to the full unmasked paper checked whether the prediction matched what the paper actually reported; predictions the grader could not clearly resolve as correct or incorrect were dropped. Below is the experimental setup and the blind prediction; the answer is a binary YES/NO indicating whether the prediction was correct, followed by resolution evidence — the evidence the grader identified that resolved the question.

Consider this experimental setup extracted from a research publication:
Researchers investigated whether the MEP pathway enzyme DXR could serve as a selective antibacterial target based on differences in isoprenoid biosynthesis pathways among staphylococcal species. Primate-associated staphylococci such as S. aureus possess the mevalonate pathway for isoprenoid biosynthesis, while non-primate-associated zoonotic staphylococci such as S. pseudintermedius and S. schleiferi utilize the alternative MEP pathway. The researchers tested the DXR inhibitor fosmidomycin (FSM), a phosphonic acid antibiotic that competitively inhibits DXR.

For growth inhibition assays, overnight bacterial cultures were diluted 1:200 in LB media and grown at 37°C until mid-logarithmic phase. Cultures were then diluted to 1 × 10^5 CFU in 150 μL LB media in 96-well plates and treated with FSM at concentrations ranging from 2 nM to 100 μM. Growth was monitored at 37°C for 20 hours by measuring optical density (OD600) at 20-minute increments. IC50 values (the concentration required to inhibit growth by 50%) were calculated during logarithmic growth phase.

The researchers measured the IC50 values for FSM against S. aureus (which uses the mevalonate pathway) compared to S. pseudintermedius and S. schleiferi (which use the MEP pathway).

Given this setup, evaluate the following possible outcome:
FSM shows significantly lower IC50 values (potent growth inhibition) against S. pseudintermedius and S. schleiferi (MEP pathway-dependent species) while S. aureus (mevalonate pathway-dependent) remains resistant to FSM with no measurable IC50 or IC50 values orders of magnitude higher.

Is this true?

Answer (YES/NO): YES